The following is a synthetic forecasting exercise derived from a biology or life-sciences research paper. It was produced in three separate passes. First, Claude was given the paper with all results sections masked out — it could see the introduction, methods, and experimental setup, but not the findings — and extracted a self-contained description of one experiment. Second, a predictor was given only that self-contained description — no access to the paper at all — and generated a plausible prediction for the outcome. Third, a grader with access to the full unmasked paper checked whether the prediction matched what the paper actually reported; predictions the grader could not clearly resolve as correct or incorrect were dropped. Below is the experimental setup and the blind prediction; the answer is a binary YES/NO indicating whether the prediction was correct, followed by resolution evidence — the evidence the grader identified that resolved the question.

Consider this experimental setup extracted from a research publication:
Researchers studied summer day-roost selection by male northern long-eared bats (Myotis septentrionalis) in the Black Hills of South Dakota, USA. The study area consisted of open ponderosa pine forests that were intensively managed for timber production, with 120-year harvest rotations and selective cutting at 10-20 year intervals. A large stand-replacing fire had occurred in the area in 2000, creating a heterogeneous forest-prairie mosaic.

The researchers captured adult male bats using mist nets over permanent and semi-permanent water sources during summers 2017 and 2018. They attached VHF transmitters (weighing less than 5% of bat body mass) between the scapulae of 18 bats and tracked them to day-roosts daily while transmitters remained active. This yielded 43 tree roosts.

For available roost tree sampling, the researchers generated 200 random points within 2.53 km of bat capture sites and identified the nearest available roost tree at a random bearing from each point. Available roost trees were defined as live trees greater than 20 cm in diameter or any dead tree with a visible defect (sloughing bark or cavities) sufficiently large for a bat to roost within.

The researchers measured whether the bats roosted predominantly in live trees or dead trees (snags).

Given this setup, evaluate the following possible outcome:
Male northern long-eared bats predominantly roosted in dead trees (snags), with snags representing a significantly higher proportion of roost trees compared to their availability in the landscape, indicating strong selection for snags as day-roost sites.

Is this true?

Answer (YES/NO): YES